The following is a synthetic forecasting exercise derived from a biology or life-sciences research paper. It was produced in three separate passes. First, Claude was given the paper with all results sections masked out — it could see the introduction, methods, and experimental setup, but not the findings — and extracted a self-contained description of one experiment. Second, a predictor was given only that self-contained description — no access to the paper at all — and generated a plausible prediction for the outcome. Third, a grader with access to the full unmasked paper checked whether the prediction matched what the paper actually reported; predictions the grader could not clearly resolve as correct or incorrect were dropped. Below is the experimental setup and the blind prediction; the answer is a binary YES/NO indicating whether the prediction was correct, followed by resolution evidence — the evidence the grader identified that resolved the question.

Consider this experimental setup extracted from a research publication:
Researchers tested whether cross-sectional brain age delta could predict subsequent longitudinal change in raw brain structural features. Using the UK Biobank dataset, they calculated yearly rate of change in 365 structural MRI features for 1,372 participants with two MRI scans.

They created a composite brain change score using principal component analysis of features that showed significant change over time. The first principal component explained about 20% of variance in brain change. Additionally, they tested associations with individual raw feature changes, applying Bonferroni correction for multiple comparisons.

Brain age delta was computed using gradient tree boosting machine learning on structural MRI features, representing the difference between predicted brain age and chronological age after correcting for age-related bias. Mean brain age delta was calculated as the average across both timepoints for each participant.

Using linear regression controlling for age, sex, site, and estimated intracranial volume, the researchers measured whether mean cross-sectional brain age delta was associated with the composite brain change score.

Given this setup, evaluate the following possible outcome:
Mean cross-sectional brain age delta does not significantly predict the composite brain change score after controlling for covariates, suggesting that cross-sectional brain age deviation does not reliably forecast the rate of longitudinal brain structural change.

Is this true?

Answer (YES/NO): YES